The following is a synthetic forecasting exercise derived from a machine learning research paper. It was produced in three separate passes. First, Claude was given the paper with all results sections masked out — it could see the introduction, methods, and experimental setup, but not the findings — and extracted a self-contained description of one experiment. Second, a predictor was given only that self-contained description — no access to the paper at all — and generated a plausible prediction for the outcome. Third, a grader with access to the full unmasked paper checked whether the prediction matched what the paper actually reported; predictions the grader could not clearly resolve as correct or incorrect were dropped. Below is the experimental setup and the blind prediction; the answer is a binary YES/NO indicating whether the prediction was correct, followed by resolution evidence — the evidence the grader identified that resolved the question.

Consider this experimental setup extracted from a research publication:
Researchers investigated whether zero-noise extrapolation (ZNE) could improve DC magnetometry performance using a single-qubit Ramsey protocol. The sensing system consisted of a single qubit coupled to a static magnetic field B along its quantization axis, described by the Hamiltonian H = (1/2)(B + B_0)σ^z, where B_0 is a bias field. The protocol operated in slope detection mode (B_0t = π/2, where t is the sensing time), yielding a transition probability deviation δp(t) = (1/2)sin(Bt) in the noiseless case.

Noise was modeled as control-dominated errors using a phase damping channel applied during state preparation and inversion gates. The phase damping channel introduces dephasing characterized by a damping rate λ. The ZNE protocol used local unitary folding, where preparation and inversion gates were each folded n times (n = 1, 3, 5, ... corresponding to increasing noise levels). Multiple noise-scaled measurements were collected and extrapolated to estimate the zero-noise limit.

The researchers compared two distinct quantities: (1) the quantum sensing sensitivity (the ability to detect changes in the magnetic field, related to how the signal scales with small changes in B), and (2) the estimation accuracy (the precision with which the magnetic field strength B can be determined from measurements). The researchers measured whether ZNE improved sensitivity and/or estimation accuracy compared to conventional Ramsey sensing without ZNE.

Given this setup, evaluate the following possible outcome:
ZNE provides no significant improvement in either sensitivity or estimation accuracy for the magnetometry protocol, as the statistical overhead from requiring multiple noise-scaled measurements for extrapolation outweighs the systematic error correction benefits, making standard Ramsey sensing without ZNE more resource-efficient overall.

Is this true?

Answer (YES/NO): NO